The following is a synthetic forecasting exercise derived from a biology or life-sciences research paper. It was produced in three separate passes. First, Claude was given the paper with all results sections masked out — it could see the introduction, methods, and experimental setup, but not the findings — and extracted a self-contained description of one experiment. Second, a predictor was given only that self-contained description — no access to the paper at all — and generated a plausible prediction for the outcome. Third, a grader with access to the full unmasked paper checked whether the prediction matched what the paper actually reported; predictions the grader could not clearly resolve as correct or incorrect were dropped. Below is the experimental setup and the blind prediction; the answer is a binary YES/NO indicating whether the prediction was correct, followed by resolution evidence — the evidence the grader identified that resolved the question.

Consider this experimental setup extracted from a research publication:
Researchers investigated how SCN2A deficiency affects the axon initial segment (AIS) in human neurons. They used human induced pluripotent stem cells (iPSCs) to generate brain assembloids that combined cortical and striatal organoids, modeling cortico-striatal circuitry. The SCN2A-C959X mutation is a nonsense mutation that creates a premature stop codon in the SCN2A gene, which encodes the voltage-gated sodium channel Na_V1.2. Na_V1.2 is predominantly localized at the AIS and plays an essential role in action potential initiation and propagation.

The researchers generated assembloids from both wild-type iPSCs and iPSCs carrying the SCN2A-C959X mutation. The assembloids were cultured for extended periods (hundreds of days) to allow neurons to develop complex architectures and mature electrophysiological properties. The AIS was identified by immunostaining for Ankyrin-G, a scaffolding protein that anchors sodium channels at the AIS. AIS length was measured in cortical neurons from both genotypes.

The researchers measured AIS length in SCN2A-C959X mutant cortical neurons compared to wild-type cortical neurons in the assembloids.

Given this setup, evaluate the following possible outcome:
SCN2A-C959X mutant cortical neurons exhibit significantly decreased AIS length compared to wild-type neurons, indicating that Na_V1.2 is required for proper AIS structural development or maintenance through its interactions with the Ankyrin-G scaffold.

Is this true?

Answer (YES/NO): YES